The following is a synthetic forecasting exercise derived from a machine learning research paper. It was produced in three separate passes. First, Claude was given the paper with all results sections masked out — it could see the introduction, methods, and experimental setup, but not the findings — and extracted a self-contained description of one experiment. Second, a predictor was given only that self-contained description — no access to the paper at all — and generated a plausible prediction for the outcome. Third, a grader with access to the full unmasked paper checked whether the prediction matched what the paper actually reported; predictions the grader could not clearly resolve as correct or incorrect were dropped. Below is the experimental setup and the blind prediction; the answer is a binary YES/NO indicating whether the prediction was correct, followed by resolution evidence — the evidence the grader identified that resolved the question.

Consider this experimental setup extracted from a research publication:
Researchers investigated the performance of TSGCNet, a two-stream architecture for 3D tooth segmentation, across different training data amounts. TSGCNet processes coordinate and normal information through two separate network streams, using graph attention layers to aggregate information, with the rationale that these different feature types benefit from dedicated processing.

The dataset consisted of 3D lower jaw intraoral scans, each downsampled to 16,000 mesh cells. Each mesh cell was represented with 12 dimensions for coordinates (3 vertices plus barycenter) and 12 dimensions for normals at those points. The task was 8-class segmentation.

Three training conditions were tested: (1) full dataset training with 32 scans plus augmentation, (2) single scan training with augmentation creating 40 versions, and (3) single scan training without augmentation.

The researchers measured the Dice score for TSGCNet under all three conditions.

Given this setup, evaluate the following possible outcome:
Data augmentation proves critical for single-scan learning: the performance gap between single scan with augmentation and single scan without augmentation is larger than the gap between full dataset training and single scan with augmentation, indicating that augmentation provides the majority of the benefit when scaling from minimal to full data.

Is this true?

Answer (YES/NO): NO